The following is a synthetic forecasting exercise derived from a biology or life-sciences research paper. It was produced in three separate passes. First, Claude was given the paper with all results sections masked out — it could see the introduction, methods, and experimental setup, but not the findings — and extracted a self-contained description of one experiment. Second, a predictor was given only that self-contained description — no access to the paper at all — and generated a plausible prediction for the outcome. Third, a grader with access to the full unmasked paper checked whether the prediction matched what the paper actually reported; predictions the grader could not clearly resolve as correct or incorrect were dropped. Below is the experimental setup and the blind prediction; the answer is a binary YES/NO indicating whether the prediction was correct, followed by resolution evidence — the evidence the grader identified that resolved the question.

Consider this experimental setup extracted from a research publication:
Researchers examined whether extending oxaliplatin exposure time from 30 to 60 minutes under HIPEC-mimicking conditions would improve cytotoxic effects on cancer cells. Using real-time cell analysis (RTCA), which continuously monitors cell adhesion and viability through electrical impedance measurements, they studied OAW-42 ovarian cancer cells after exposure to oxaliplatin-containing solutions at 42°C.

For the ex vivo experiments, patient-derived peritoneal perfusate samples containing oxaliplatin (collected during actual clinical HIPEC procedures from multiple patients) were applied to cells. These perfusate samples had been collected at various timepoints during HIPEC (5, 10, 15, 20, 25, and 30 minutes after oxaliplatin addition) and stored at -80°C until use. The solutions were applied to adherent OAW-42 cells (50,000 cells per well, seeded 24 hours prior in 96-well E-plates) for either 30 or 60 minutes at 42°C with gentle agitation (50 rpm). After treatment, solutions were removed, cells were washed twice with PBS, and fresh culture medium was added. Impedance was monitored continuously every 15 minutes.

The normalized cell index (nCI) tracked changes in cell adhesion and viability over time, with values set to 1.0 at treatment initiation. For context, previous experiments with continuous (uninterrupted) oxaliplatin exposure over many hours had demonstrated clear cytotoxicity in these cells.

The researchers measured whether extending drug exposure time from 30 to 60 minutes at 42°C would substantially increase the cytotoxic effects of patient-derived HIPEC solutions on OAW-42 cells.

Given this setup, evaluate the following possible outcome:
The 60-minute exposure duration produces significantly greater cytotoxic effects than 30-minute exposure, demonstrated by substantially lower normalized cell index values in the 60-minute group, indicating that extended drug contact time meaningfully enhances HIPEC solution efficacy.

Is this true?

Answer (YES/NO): YES